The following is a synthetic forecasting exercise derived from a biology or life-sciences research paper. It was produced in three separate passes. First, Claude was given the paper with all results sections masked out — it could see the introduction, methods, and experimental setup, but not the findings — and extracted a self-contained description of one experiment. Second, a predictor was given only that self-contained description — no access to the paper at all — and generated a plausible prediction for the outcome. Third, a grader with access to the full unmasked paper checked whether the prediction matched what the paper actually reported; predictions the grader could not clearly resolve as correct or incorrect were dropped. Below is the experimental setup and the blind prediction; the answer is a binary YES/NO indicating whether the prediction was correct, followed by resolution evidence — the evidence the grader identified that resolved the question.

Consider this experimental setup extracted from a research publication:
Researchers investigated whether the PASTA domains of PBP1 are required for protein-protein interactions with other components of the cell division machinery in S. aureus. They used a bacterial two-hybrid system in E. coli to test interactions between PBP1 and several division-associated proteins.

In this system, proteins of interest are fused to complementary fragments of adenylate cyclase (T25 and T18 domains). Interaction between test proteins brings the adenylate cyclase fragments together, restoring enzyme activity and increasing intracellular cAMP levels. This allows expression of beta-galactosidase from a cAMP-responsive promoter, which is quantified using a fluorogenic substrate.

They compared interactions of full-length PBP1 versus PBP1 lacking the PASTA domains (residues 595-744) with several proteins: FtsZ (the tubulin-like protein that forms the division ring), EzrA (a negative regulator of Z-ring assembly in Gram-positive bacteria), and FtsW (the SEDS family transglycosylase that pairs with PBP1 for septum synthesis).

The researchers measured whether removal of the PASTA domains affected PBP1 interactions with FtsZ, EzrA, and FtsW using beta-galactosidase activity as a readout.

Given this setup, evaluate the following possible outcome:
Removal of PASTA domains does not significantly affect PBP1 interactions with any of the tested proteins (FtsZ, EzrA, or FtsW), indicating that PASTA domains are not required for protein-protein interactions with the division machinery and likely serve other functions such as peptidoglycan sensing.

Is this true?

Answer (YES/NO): NO